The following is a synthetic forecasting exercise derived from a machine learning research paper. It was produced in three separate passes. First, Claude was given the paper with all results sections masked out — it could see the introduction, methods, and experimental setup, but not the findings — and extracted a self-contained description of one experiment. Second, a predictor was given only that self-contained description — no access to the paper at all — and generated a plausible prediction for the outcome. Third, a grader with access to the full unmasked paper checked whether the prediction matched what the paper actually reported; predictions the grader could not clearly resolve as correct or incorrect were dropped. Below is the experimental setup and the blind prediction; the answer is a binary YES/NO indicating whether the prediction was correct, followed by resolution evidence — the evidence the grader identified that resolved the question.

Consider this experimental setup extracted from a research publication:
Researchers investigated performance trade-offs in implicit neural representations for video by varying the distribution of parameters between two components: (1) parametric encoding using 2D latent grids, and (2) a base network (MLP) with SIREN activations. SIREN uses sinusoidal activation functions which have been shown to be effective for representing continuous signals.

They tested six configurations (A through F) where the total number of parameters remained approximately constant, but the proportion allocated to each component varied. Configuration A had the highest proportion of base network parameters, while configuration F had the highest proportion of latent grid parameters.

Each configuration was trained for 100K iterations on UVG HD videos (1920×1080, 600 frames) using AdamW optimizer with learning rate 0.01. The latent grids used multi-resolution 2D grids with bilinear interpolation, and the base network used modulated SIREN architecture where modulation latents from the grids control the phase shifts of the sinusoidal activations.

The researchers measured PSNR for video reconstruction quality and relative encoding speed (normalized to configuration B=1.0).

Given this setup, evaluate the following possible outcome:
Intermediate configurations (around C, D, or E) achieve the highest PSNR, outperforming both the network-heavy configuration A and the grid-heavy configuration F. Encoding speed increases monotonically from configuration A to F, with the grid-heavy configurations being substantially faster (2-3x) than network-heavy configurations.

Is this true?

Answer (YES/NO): NO